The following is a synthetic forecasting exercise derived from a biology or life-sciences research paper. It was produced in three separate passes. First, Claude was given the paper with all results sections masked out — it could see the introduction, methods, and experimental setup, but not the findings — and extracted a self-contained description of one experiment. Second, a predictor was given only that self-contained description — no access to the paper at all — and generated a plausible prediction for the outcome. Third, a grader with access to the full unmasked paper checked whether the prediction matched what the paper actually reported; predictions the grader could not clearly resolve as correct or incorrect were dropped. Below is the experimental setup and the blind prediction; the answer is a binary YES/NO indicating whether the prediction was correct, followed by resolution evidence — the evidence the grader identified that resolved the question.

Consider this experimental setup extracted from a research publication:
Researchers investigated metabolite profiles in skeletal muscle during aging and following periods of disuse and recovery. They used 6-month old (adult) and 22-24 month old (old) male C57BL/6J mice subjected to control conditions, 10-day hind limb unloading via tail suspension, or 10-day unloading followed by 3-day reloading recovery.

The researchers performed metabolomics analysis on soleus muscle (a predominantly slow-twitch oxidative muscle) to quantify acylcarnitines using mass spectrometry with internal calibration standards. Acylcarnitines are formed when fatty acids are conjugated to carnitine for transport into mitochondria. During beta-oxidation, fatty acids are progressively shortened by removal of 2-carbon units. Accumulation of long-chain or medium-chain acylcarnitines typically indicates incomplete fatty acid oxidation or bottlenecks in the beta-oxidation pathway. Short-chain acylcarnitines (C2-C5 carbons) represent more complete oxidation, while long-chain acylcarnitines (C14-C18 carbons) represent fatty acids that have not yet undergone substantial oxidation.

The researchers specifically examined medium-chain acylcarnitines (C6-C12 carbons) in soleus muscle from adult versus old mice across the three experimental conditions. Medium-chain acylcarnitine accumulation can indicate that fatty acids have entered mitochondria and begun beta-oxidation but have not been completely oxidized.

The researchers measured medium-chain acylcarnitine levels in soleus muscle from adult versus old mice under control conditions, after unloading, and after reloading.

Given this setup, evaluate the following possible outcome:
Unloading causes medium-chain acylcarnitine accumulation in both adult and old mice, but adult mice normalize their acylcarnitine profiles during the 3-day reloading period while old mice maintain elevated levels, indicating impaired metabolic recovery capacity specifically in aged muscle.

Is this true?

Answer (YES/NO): NO